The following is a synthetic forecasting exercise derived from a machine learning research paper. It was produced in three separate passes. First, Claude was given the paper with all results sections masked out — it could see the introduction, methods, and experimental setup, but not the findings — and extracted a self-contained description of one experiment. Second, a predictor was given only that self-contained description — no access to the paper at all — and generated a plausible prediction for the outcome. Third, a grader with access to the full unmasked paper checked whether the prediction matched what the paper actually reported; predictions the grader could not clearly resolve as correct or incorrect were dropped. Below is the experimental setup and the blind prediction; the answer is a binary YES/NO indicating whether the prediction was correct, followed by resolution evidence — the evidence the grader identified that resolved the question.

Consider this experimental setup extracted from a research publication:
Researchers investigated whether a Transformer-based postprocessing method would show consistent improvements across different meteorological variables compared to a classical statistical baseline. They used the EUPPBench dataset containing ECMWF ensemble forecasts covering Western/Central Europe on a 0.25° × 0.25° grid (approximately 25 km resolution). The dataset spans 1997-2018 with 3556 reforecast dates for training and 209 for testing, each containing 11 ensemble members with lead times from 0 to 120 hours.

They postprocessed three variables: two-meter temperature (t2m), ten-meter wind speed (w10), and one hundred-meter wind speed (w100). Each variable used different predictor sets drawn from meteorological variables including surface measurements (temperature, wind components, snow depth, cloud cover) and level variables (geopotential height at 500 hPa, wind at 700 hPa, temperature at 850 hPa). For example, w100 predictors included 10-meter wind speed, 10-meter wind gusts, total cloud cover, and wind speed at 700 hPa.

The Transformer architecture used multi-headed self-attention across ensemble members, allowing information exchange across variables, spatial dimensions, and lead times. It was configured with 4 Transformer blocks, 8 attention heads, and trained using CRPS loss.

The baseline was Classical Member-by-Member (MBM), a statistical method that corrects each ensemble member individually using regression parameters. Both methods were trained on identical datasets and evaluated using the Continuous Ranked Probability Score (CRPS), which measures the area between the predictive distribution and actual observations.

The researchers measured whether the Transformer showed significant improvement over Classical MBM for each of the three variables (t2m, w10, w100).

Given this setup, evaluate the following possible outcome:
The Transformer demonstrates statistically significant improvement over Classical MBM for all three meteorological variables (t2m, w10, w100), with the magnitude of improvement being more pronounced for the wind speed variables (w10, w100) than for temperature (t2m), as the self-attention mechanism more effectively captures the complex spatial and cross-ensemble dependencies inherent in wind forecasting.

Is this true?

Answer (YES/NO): NO